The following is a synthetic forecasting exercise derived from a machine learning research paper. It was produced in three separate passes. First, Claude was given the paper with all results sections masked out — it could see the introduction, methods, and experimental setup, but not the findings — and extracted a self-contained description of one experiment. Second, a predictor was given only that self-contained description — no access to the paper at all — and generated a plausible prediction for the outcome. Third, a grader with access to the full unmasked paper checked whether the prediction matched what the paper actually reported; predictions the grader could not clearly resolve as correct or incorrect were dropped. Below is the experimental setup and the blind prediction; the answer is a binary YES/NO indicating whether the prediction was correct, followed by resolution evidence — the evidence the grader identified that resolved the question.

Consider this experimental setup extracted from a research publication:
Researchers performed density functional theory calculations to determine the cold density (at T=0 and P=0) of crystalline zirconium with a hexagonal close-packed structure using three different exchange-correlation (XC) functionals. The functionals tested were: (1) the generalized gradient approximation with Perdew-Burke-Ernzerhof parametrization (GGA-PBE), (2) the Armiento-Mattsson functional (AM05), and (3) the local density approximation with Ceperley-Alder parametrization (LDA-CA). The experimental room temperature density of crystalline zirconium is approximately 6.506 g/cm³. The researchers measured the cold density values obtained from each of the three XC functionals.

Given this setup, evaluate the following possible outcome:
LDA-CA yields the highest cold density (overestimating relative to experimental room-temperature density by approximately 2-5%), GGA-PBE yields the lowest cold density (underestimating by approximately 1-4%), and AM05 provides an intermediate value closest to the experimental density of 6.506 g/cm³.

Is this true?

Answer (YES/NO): NO